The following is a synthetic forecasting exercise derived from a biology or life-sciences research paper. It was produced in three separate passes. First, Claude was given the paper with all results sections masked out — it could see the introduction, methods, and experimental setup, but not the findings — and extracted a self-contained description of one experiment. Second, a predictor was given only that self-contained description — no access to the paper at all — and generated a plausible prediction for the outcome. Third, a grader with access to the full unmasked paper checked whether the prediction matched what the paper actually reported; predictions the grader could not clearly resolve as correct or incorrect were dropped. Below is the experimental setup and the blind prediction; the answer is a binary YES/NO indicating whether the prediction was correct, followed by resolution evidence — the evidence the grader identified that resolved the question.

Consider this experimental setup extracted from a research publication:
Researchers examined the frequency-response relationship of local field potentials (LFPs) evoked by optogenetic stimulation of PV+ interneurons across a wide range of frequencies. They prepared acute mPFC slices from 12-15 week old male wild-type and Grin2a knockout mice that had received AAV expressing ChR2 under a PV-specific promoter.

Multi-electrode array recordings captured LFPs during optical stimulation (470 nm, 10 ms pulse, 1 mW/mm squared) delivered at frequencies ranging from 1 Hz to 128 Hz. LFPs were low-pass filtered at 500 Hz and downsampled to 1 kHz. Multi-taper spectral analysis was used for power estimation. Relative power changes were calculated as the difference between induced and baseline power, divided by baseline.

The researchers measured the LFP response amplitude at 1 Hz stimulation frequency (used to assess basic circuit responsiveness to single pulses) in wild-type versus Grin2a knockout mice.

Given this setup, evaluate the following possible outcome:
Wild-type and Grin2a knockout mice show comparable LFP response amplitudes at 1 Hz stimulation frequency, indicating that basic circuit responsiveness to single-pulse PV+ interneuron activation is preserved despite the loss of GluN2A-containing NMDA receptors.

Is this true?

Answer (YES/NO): YES